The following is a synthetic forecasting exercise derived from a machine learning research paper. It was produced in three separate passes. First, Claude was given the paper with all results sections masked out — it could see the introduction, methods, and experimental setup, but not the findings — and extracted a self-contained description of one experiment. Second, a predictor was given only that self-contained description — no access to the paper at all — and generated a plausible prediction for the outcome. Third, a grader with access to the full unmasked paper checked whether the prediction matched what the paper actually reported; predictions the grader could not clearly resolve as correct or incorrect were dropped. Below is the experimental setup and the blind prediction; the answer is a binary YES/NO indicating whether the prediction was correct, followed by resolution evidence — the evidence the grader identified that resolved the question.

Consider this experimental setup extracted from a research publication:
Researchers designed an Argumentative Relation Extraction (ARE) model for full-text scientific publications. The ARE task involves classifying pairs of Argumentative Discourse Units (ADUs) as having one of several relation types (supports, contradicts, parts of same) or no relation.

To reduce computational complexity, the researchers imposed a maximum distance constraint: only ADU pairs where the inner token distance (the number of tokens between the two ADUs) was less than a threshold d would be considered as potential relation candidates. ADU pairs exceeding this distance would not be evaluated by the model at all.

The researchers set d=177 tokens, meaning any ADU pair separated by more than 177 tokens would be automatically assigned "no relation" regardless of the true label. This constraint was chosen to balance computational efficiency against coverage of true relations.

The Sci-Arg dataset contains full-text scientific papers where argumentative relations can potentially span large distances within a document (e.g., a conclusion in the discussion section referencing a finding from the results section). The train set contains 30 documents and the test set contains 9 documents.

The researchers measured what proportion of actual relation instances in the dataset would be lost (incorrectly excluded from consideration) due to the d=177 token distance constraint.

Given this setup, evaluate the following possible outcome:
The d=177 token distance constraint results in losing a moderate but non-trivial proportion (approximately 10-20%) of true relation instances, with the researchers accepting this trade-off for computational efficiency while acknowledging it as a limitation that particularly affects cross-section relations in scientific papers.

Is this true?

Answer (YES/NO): NO